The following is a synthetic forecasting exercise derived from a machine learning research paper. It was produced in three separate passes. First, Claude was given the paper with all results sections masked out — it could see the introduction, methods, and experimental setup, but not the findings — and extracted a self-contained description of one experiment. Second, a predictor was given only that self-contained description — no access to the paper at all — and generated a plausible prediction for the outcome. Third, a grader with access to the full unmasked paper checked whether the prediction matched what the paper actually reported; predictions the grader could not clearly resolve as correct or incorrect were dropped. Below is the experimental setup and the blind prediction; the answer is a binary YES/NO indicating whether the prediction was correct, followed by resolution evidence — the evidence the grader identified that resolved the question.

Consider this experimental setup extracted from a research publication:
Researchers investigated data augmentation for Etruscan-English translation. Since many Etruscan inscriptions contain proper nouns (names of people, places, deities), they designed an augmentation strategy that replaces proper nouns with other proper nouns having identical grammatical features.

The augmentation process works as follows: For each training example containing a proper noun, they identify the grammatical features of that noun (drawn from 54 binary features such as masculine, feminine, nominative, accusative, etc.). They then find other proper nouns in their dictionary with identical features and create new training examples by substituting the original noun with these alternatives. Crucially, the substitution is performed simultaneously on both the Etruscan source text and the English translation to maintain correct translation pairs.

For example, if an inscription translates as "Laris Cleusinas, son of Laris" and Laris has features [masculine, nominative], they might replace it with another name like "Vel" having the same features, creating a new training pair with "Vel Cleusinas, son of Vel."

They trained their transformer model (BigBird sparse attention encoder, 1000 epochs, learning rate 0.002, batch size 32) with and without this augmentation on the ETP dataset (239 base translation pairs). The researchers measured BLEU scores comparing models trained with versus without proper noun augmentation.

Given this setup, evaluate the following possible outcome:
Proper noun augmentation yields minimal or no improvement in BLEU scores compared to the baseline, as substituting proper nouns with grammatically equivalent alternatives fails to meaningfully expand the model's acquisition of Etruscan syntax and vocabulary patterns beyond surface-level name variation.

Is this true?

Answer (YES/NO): NO